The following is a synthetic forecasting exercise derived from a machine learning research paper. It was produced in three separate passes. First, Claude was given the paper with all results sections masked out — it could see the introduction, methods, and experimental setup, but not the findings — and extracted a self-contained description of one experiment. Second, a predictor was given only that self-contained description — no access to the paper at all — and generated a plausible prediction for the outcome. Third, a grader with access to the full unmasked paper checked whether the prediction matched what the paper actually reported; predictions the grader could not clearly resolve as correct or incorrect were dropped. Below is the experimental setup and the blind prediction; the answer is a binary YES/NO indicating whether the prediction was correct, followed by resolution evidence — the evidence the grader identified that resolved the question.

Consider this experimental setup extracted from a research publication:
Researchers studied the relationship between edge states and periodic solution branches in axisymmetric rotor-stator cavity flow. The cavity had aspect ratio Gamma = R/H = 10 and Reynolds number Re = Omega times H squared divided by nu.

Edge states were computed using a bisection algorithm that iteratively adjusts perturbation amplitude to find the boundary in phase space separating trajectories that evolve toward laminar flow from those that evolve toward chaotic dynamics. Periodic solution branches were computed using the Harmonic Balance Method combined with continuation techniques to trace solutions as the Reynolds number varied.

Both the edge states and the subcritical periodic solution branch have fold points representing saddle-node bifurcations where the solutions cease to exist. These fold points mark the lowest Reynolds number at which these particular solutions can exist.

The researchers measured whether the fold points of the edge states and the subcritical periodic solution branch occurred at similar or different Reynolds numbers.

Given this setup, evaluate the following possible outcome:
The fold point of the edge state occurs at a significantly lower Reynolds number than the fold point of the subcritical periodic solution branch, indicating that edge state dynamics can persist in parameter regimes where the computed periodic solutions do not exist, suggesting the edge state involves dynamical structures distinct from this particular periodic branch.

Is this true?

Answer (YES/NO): NO